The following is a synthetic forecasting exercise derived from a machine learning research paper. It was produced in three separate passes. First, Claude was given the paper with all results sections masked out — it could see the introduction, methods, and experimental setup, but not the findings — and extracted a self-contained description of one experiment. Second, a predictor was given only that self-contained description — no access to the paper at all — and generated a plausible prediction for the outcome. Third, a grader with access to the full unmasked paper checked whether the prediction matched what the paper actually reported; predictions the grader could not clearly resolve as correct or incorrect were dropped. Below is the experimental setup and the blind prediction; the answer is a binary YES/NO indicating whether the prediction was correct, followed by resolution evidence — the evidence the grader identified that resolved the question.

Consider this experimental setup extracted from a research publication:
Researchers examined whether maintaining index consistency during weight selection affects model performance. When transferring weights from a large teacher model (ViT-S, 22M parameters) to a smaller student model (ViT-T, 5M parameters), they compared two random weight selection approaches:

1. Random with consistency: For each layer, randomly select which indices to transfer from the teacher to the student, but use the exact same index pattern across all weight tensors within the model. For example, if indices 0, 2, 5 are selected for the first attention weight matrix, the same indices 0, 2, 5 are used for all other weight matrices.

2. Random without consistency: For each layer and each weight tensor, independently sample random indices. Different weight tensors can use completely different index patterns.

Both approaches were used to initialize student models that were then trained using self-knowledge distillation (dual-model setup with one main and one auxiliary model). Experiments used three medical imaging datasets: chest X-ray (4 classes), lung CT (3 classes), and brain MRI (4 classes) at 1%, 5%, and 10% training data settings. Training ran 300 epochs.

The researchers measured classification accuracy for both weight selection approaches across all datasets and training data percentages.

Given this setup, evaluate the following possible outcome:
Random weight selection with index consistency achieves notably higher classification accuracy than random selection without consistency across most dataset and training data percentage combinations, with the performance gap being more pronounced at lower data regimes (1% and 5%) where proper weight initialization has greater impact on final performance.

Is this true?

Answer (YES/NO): NO